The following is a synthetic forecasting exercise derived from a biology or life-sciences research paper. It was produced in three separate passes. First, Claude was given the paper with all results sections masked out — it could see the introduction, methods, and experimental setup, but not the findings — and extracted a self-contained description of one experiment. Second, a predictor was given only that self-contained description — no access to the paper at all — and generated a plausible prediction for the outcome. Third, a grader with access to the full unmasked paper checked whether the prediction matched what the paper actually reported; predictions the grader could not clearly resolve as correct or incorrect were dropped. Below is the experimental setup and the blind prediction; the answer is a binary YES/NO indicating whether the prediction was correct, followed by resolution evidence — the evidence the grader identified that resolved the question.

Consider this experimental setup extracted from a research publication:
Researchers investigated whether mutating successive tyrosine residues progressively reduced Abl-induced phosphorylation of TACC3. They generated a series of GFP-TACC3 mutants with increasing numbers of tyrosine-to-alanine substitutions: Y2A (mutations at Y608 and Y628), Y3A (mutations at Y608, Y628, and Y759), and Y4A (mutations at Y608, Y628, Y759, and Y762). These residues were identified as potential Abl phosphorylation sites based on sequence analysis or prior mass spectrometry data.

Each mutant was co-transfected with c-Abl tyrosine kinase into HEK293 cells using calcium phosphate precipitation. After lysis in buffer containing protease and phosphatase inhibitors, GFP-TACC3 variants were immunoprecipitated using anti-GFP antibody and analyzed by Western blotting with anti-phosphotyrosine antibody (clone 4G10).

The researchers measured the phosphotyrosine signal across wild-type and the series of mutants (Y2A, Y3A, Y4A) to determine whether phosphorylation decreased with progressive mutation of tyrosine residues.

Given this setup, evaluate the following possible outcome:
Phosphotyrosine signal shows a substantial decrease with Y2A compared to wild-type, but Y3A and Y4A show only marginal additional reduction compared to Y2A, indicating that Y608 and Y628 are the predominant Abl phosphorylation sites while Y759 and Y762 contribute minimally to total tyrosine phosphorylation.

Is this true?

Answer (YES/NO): NO